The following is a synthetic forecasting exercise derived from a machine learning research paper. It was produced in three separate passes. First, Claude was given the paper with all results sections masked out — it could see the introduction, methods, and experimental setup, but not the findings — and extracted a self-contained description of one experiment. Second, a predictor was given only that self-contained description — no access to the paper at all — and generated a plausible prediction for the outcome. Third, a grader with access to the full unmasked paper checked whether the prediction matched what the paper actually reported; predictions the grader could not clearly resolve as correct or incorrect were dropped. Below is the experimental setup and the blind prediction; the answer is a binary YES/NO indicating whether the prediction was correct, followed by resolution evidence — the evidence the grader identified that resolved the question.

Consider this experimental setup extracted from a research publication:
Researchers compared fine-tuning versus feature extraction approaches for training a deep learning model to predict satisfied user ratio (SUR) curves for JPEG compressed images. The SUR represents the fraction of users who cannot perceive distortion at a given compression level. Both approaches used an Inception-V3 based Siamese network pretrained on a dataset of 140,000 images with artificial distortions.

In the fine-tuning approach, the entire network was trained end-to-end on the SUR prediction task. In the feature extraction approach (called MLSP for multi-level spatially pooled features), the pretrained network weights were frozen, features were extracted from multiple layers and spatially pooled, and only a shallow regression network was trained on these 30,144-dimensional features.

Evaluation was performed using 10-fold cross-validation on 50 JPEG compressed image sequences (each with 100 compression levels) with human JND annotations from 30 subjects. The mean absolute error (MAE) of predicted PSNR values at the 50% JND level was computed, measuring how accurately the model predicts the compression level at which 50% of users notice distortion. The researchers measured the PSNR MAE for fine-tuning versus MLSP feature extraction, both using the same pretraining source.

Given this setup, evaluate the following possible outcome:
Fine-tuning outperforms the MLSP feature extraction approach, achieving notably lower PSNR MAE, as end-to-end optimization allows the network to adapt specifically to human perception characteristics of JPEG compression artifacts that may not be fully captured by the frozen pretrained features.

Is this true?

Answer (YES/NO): NO